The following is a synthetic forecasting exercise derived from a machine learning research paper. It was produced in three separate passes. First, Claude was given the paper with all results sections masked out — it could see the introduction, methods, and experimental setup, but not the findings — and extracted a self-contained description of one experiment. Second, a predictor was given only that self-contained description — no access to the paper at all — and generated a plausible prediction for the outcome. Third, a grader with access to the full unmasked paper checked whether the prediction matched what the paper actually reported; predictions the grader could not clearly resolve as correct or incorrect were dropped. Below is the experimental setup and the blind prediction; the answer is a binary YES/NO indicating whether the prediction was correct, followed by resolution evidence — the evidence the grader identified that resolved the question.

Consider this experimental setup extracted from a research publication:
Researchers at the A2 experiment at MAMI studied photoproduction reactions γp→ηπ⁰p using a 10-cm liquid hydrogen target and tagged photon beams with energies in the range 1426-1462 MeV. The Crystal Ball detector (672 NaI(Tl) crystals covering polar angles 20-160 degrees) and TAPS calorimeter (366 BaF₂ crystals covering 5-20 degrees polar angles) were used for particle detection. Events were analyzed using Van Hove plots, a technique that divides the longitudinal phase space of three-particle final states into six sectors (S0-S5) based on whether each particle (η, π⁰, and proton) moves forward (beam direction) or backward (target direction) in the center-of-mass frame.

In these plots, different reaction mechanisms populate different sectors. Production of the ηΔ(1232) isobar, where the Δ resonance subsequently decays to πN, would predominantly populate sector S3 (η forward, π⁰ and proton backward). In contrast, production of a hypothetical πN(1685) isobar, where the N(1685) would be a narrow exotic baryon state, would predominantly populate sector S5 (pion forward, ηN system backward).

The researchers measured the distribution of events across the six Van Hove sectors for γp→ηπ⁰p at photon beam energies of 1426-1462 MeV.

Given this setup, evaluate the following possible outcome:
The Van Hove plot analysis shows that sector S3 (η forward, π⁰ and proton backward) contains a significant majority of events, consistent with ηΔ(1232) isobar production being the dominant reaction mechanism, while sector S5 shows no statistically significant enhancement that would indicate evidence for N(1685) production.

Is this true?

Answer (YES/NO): YES